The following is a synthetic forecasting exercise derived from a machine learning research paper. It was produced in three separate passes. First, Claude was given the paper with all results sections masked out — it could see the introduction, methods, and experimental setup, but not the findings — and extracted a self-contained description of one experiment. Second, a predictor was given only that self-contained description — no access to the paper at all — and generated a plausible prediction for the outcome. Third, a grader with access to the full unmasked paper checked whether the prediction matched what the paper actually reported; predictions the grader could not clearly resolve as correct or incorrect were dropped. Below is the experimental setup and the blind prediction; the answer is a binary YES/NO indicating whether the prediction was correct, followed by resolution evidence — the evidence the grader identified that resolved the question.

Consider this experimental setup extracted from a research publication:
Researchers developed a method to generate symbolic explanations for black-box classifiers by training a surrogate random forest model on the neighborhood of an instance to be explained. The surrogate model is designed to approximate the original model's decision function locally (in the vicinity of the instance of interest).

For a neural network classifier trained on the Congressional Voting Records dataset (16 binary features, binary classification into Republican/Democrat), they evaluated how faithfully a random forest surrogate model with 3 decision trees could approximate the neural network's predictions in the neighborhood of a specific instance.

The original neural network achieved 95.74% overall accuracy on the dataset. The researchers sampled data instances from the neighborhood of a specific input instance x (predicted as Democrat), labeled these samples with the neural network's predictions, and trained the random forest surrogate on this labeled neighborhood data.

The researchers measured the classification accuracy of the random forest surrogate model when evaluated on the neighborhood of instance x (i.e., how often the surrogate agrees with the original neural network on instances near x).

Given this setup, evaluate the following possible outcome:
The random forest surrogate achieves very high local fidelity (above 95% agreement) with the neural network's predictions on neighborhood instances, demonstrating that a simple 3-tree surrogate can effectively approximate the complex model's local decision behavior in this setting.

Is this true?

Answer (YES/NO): NO